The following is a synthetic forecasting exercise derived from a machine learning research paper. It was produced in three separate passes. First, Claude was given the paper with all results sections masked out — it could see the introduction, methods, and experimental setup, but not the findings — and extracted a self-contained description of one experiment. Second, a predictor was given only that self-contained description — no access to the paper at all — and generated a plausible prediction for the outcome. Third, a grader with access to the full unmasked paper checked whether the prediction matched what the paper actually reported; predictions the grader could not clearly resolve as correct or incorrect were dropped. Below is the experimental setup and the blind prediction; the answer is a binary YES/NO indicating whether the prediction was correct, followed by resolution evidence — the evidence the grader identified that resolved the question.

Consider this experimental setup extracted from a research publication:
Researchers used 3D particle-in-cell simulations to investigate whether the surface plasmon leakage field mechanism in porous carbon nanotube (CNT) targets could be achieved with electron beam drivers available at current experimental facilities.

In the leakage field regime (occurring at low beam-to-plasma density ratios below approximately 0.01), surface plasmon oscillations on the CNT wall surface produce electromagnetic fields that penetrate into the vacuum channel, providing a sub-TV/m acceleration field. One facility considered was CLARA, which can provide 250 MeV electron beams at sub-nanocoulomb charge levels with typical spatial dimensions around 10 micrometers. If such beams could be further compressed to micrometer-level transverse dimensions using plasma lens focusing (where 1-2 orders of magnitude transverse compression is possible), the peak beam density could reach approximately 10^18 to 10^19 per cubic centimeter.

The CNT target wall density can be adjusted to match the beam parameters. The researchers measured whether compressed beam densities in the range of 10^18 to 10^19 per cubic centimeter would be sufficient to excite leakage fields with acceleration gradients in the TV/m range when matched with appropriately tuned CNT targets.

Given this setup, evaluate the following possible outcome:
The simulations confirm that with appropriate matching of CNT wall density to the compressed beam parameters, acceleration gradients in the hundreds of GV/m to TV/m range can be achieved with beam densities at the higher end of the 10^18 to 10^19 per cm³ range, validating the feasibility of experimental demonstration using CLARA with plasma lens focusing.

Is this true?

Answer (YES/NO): NO